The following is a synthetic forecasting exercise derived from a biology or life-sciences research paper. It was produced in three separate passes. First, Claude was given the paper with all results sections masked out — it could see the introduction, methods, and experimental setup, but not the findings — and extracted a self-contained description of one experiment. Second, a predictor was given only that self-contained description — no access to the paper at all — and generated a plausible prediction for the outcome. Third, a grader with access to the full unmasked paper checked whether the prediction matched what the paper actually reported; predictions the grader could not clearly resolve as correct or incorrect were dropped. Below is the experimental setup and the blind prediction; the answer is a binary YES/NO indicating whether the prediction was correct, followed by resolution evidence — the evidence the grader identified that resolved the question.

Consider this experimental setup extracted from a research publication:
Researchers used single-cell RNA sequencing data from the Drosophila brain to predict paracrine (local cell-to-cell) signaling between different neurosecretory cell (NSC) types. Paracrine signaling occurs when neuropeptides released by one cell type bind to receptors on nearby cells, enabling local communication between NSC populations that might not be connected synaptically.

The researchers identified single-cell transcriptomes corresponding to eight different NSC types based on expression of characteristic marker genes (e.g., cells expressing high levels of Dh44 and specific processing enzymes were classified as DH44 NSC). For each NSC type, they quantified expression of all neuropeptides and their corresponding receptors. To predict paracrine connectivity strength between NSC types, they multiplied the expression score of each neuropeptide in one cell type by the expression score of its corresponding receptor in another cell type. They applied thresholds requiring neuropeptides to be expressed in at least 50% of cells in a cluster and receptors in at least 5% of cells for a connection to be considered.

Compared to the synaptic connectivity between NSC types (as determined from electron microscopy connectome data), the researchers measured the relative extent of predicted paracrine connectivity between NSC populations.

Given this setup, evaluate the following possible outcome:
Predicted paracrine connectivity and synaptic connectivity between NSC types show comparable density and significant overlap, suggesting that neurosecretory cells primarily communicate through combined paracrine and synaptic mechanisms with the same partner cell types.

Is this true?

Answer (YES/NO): NO